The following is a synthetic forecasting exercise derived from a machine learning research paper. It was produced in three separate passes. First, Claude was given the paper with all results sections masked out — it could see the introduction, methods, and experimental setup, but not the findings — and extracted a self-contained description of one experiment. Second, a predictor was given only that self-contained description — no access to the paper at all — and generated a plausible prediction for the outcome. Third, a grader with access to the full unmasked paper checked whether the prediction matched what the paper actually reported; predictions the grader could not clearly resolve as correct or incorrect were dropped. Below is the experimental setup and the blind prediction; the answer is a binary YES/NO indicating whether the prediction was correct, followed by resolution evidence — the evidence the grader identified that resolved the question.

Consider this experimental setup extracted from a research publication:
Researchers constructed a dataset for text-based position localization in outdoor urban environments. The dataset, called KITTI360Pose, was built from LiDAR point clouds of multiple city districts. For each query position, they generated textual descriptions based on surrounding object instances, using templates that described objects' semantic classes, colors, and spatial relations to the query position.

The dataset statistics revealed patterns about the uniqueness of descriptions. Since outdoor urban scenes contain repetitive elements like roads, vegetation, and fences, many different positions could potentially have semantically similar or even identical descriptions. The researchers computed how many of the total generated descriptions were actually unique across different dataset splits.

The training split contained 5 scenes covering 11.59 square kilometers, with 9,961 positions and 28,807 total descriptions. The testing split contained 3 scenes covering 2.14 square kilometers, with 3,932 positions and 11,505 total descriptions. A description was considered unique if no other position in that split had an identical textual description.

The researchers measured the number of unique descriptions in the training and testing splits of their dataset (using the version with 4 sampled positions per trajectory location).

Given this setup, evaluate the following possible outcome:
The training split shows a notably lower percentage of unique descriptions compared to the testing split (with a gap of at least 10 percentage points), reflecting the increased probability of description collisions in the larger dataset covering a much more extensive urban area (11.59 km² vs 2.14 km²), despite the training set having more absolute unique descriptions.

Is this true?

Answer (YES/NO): NO